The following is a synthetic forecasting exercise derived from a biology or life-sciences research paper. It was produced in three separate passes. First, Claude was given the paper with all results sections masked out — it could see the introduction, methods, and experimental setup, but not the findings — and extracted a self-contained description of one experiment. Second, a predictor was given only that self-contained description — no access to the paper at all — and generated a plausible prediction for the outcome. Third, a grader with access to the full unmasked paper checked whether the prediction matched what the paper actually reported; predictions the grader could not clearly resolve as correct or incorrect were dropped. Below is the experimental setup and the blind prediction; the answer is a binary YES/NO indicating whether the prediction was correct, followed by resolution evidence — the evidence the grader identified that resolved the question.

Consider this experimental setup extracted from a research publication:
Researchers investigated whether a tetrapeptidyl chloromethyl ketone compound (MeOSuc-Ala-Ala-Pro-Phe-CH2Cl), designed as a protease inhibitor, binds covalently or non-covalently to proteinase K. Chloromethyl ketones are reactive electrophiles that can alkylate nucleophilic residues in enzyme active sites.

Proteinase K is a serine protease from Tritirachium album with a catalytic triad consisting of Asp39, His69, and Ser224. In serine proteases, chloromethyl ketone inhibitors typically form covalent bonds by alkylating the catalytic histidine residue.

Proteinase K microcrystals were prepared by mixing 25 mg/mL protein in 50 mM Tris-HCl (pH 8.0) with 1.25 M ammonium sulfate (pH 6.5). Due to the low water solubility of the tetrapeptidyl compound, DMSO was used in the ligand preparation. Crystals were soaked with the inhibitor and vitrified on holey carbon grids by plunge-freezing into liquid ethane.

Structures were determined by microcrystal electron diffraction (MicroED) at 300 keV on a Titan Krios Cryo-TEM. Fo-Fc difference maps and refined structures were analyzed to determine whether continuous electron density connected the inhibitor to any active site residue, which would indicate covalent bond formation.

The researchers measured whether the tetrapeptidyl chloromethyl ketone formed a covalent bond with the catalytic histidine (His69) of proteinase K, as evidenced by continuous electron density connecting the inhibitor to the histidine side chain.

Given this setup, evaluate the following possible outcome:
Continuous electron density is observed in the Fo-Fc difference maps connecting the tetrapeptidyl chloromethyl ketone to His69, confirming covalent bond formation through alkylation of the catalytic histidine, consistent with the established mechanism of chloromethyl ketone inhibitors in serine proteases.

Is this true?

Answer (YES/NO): YES